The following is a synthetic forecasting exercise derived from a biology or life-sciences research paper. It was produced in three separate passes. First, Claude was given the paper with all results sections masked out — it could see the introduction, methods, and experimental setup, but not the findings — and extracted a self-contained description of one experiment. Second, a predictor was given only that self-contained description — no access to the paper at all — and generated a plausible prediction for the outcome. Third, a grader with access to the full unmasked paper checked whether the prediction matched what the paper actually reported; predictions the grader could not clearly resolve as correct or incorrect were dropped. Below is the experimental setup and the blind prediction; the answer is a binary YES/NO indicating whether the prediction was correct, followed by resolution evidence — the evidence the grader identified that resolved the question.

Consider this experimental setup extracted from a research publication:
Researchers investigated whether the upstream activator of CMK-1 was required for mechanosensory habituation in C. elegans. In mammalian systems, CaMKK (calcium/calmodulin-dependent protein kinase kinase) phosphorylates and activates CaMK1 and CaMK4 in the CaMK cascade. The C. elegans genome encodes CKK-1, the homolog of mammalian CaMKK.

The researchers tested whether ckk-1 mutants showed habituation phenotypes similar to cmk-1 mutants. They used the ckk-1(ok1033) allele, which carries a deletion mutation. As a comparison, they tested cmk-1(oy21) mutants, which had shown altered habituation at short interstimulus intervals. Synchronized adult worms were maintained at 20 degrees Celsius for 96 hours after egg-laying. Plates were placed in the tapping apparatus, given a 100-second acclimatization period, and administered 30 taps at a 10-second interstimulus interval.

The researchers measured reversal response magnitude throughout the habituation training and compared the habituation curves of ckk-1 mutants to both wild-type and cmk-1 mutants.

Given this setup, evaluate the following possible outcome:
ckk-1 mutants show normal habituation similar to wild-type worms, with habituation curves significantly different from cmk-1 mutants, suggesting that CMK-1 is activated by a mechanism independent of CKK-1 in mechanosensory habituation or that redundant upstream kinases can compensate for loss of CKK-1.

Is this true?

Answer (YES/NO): YES